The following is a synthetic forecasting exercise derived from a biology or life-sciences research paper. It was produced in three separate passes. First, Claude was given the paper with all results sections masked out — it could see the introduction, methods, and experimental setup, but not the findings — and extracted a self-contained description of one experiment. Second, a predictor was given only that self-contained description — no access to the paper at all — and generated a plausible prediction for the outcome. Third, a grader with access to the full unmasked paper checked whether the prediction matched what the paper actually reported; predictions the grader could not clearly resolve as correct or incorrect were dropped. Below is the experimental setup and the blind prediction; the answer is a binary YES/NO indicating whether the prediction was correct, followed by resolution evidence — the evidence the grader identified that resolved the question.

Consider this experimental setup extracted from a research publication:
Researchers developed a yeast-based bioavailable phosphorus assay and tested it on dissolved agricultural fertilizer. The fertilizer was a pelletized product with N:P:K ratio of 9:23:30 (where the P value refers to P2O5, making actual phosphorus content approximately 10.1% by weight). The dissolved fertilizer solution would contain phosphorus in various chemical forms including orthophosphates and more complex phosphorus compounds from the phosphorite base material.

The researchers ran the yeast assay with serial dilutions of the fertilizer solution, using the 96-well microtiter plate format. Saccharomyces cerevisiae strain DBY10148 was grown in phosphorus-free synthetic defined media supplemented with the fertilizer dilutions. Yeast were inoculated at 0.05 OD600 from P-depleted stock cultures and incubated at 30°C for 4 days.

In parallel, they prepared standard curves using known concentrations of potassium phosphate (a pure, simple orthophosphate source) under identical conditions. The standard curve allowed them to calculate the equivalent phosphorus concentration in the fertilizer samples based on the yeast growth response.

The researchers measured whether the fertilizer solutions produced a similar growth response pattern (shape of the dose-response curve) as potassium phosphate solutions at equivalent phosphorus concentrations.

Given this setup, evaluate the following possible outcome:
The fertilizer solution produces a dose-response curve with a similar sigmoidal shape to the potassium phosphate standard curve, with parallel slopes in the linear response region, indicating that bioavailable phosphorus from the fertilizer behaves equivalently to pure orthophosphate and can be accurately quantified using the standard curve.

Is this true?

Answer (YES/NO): NO